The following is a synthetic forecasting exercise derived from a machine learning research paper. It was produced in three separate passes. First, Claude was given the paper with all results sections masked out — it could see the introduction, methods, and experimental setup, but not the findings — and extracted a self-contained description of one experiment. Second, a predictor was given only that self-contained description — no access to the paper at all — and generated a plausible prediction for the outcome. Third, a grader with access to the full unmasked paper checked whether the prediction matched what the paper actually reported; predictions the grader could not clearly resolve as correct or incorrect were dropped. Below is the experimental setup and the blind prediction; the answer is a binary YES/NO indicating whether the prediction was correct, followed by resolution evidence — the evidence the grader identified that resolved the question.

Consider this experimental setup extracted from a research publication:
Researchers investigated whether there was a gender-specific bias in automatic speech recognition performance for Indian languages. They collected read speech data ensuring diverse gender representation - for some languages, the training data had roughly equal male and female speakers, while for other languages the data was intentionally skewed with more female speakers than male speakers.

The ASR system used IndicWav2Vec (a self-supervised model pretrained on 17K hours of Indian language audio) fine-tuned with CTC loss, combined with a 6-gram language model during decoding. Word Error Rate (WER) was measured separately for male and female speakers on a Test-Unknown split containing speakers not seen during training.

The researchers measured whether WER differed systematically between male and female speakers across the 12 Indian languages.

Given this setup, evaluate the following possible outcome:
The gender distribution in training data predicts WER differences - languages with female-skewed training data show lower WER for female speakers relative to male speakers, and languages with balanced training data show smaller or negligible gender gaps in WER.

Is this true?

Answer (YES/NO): NO